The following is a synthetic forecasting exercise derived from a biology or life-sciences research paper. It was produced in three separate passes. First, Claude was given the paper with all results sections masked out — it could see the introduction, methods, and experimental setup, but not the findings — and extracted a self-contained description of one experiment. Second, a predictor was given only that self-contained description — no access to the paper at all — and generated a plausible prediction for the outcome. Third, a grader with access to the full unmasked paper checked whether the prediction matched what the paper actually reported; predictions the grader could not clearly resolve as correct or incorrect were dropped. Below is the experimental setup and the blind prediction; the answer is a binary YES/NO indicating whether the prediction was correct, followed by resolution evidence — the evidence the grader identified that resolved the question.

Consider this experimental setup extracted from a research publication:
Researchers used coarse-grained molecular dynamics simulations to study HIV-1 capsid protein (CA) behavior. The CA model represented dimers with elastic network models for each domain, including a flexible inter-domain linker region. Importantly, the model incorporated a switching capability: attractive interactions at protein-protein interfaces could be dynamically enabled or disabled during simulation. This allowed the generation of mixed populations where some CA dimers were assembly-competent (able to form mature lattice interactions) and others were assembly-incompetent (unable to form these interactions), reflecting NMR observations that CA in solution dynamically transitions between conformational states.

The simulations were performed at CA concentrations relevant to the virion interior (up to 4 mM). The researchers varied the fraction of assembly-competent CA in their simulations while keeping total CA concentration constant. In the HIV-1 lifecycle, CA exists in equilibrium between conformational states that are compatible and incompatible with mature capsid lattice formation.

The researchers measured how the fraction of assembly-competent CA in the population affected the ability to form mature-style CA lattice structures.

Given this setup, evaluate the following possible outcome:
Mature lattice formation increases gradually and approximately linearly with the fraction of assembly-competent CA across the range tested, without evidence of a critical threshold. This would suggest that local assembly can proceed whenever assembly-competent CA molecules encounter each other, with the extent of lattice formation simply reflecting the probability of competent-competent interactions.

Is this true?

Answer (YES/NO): NO